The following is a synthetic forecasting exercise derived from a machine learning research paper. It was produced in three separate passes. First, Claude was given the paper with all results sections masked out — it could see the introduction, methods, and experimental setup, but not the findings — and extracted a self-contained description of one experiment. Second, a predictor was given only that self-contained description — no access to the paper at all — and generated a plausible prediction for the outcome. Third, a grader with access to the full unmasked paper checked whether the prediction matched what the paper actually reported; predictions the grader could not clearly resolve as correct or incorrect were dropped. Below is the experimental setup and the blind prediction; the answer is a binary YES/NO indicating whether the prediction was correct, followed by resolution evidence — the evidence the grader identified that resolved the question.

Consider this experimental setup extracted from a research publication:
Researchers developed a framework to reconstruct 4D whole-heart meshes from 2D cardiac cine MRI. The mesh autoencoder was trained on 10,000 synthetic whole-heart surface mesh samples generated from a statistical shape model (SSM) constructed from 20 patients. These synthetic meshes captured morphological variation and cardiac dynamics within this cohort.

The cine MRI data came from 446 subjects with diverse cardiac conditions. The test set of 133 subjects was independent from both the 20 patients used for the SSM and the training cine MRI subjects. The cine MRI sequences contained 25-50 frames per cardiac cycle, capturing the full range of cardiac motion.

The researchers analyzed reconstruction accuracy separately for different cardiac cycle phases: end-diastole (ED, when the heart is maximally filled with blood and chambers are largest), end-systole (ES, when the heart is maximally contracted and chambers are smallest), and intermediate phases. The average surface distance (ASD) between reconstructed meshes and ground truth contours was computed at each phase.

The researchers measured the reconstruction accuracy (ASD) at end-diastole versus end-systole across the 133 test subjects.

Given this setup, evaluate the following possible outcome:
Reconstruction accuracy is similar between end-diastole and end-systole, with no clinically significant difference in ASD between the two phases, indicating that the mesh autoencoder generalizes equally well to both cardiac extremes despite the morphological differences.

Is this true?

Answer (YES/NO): YES